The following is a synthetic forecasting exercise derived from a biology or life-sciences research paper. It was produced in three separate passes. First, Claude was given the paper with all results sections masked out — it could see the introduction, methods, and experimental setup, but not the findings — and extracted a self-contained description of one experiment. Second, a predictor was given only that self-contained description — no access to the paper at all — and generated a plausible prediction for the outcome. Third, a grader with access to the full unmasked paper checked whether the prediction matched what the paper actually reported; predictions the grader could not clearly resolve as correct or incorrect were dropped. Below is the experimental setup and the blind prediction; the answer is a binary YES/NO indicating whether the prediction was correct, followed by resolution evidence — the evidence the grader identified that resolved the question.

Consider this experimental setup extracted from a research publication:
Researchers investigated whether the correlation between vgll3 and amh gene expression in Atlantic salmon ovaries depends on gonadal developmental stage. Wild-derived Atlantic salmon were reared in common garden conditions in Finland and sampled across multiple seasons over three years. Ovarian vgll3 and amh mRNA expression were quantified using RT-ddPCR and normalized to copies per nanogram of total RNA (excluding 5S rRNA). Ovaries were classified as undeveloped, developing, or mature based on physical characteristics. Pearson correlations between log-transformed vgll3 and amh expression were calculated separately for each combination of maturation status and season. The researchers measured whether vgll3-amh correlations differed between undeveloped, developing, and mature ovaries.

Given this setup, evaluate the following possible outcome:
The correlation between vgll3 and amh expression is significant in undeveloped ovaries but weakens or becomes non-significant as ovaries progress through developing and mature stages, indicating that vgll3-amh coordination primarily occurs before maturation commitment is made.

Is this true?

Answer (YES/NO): YES